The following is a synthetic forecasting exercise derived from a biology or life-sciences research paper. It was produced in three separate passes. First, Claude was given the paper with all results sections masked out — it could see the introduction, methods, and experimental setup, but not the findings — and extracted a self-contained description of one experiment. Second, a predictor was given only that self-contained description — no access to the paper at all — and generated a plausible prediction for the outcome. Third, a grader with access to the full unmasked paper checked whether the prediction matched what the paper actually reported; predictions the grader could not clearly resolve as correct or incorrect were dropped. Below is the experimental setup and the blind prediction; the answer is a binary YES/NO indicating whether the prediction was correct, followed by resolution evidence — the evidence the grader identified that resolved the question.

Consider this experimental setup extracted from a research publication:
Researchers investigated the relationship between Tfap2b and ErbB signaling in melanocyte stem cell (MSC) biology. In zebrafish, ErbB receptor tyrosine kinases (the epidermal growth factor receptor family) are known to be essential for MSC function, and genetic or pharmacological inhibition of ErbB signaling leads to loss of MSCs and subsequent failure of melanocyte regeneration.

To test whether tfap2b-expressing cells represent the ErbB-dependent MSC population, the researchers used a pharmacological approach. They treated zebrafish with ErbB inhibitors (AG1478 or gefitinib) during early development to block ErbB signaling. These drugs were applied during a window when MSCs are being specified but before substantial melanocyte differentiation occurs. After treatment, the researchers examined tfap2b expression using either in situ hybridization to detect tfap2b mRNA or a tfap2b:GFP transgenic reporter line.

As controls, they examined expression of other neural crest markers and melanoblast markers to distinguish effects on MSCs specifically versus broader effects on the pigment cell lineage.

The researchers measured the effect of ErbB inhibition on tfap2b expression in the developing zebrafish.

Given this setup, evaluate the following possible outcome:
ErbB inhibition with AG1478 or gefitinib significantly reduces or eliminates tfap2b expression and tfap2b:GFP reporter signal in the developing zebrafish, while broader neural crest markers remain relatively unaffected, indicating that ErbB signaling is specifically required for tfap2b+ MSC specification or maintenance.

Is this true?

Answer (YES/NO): YES